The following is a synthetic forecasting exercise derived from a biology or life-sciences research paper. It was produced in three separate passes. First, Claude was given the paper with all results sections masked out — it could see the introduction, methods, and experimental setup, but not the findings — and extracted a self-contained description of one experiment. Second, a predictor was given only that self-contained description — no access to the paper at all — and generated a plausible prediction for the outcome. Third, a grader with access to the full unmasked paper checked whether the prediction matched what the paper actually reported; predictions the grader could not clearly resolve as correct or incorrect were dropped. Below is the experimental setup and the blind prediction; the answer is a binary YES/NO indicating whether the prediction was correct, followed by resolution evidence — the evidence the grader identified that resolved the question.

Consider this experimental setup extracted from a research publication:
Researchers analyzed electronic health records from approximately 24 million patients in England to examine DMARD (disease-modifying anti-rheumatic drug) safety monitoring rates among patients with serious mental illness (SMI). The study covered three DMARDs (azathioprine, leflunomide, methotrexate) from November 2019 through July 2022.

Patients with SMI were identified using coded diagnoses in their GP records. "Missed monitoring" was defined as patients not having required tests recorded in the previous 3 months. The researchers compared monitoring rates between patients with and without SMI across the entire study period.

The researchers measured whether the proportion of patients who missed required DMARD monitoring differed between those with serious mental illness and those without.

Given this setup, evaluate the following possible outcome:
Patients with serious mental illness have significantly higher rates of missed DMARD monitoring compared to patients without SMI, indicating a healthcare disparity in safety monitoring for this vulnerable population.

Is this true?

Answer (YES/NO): YES